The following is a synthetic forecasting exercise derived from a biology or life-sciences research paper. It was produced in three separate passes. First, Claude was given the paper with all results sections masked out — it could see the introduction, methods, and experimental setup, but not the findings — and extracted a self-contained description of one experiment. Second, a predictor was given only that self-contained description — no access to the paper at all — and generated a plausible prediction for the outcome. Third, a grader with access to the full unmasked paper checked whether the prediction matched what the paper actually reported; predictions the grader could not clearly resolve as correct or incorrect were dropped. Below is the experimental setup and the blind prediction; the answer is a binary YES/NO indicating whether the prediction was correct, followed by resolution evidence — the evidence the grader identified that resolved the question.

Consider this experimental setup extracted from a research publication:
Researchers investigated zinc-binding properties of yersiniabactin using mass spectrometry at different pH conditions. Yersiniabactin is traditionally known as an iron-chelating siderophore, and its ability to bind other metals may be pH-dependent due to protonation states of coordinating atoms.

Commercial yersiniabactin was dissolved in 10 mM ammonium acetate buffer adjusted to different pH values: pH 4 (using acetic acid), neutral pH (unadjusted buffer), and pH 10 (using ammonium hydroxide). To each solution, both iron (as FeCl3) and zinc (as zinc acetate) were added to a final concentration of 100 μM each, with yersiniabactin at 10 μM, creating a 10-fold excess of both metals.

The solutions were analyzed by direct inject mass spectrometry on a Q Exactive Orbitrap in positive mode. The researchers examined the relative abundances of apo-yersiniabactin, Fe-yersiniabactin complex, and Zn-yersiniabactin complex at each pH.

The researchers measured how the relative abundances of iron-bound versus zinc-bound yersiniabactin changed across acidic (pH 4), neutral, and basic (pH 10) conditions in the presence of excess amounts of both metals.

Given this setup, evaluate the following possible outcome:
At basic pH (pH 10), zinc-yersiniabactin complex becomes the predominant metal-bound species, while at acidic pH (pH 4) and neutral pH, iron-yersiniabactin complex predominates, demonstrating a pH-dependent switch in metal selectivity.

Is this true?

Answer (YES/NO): NO